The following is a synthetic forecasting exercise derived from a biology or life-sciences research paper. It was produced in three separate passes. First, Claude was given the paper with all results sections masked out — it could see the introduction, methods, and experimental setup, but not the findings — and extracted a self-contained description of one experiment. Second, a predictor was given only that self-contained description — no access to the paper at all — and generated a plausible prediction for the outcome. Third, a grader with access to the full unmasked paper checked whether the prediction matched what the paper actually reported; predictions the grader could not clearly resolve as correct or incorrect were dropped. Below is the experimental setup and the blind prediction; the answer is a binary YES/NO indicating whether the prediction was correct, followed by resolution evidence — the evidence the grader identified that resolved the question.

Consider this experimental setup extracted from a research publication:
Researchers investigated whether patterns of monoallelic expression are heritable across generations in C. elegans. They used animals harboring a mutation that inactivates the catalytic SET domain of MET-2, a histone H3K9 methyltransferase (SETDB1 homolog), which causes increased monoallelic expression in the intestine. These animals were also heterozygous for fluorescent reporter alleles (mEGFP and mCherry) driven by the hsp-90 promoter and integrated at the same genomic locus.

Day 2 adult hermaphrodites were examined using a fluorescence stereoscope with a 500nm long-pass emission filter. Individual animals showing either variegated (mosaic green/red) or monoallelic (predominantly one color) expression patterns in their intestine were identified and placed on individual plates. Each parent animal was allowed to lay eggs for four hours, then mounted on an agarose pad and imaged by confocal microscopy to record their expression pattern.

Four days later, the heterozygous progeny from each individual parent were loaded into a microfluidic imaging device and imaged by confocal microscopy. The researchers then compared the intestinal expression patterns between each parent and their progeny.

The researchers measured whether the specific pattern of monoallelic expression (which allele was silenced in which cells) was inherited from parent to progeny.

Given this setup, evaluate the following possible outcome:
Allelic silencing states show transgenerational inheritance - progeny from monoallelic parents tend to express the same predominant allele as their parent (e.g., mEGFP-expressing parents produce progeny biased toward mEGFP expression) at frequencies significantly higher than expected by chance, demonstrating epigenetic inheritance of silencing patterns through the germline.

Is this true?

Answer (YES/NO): NO